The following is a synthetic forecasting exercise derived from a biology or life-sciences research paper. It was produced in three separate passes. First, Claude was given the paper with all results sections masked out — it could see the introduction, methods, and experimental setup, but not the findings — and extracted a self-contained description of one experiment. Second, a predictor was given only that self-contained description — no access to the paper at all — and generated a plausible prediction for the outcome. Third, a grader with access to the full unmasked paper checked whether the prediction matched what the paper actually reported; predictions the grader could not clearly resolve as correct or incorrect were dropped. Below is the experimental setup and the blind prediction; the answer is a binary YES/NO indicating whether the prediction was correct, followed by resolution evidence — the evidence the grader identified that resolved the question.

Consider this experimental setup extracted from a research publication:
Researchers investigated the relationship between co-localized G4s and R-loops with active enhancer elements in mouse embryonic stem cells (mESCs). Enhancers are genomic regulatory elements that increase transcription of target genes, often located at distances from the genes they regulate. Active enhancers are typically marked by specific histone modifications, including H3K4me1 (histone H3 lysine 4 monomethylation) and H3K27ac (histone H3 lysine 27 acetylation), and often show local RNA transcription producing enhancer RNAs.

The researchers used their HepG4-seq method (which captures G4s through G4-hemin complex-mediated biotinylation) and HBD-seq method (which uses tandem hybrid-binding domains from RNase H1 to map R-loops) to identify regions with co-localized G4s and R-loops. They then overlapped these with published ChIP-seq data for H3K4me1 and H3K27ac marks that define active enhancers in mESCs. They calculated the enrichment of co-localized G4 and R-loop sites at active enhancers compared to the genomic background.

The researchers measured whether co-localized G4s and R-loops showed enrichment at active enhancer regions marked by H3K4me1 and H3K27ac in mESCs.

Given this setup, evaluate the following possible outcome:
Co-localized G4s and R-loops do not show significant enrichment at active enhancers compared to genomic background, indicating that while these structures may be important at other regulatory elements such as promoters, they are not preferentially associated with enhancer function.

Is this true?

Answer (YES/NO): NO